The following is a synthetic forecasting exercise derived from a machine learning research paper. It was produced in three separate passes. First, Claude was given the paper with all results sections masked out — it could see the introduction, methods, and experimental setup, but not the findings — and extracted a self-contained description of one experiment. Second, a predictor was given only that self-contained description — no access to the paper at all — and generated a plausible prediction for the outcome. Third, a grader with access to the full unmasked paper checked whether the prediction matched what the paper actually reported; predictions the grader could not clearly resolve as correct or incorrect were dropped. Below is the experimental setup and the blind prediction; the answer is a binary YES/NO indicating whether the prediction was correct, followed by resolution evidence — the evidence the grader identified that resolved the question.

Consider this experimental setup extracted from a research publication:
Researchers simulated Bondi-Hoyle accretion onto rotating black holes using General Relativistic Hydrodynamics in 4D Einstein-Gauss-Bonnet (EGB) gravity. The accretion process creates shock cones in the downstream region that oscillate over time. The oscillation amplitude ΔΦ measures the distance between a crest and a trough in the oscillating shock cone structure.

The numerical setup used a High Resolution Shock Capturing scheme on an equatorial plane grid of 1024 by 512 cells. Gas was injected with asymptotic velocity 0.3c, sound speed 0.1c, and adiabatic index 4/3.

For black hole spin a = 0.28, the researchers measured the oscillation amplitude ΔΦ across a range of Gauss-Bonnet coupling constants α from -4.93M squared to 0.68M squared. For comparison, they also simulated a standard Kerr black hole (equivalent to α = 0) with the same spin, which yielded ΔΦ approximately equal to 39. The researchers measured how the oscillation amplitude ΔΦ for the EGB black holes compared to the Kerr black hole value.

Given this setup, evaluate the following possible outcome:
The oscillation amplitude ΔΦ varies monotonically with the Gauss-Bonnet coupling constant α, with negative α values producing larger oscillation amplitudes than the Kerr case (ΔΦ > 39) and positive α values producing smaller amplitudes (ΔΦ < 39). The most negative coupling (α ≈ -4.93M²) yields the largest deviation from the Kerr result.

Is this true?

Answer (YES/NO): NO